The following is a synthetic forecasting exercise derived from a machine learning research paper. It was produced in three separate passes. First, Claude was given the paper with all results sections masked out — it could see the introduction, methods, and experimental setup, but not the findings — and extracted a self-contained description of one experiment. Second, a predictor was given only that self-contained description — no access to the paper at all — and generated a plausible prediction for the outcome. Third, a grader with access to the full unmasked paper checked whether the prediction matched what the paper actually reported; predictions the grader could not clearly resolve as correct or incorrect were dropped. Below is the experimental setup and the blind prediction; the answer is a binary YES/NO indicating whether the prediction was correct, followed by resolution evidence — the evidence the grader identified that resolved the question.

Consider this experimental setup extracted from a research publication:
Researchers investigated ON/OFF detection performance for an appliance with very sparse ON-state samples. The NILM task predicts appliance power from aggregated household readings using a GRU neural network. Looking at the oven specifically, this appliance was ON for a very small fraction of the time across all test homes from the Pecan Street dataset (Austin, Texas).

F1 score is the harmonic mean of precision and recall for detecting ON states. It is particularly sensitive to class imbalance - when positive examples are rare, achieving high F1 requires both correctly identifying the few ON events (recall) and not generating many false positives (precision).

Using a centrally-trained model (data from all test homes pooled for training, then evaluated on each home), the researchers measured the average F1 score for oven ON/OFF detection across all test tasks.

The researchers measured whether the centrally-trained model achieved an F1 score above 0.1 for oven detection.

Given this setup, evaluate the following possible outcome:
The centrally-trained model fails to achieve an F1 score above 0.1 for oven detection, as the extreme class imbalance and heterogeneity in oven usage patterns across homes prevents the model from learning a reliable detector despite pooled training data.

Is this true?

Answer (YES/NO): YES